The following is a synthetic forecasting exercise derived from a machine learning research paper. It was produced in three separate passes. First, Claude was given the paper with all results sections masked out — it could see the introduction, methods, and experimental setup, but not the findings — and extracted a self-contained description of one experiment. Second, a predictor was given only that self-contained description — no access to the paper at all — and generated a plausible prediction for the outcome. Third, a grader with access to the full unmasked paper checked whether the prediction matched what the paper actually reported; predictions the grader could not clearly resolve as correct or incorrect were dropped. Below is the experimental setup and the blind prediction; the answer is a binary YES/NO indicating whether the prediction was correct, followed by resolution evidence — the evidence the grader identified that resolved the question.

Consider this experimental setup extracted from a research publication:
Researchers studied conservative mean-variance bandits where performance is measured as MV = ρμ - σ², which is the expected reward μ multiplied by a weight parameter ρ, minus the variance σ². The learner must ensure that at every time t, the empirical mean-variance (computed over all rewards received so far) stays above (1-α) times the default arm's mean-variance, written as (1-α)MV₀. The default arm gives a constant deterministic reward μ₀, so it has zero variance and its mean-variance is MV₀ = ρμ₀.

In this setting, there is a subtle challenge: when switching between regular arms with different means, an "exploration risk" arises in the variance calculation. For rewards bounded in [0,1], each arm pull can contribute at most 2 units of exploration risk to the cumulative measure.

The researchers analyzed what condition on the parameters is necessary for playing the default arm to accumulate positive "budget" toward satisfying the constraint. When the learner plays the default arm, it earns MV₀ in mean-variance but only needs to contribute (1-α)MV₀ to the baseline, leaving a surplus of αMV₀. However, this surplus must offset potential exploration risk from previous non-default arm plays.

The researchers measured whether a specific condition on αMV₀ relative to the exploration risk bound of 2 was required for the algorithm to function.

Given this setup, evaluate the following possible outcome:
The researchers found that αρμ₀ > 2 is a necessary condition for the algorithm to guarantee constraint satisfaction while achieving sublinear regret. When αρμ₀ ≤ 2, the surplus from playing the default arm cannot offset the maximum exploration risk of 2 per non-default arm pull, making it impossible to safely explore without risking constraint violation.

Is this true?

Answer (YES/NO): YES